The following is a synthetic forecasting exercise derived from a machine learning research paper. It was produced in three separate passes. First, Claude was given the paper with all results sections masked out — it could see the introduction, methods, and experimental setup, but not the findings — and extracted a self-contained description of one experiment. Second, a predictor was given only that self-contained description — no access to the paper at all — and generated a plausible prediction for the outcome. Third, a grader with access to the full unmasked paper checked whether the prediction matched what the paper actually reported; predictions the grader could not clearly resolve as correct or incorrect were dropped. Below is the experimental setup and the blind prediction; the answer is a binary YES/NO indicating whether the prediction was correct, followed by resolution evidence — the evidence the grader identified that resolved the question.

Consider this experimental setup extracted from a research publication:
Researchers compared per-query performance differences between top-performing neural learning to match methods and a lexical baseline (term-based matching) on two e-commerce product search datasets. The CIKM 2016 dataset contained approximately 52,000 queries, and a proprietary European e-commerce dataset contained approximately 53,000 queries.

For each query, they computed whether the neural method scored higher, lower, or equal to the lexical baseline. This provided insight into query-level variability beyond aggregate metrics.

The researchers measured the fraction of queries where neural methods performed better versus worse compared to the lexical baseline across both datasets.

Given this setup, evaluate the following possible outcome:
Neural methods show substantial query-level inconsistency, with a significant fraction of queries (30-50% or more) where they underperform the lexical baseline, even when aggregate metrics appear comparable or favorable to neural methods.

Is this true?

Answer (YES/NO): NO